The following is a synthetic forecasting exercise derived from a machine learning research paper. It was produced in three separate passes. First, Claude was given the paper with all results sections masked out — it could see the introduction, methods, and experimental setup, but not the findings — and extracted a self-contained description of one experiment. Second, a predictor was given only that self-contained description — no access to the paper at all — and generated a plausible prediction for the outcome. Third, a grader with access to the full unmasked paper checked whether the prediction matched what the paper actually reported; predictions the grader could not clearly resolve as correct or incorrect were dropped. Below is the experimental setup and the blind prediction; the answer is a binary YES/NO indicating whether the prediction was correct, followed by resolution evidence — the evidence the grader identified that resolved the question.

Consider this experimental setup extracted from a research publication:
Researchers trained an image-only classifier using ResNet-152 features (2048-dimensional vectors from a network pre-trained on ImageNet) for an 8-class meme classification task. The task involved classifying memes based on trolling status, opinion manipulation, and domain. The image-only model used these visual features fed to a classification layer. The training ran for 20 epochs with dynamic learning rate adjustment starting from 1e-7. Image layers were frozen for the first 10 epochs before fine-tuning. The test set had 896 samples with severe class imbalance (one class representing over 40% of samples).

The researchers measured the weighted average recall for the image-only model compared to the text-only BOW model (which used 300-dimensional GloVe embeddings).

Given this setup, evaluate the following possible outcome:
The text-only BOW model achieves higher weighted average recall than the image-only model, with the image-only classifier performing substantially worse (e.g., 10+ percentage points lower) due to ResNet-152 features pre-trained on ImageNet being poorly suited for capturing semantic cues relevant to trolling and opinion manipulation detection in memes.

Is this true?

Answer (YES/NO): NO